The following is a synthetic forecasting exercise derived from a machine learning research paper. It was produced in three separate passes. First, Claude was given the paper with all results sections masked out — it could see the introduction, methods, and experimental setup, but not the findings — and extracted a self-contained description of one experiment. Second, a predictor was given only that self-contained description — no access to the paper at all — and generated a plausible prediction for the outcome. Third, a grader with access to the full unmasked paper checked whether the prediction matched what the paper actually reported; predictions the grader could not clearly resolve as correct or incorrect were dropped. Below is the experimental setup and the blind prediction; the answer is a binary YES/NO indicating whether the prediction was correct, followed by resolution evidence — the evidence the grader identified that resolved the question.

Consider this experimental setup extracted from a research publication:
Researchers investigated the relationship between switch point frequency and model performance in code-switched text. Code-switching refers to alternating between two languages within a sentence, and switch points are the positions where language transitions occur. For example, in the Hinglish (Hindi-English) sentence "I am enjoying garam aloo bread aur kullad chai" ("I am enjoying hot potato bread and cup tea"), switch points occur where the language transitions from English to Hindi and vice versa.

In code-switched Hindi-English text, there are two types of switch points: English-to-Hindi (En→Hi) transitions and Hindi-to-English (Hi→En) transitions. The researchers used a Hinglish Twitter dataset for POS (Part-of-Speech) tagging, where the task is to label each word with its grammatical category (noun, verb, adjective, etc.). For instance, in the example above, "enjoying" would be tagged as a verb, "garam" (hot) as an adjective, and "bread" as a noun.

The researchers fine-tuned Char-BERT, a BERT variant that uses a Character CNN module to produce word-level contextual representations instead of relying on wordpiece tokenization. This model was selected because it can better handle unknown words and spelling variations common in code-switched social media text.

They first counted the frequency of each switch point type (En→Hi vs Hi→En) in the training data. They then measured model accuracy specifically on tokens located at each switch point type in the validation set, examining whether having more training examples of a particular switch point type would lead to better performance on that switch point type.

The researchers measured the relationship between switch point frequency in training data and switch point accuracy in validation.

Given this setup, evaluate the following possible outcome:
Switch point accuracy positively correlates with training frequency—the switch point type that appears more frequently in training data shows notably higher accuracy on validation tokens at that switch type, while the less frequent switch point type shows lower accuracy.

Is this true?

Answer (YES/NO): NO